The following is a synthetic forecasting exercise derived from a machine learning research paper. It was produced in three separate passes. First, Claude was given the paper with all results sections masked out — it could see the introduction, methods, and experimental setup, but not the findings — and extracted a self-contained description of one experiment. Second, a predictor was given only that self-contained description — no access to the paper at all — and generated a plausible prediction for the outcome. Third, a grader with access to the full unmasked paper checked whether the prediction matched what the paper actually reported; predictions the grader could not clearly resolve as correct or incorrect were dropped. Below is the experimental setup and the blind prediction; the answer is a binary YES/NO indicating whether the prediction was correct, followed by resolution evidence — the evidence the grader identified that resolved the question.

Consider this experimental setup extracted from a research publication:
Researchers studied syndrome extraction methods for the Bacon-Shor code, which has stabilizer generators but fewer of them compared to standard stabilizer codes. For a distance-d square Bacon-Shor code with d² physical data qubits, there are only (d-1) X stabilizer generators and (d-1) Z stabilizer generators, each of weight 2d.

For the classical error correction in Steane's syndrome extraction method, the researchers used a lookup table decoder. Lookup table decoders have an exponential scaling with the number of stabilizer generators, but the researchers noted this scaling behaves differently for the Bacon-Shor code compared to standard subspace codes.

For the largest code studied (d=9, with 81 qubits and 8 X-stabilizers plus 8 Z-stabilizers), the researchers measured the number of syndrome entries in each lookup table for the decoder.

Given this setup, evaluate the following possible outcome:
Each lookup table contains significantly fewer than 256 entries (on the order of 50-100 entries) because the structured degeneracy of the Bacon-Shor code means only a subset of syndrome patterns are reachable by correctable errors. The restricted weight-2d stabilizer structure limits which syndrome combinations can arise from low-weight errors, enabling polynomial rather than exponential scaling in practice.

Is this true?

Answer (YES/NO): NO